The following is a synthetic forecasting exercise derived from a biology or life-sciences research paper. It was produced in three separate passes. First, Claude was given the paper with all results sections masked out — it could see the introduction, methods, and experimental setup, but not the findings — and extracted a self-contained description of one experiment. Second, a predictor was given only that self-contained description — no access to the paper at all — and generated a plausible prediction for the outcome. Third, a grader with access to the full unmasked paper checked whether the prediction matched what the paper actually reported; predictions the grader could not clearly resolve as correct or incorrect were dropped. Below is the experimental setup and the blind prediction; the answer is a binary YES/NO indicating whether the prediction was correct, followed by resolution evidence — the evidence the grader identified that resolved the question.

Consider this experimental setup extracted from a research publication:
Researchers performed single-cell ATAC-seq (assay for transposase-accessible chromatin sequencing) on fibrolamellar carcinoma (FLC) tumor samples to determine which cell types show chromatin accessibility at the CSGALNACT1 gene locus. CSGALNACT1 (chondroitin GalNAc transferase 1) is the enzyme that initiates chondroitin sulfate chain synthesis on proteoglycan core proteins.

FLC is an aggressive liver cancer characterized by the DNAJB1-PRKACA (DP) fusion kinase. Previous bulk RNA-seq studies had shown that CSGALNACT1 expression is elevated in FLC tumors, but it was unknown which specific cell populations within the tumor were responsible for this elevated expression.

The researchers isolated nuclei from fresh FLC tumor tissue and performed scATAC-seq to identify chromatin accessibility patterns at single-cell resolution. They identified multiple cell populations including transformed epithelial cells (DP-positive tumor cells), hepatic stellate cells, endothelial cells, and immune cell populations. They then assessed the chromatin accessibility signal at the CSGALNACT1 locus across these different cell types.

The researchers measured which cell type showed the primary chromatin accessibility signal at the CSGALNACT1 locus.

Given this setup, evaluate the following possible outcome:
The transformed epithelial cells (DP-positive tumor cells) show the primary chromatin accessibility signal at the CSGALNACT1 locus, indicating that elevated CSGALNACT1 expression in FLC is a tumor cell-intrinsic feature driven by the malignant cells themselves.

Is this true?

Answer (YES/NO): YES